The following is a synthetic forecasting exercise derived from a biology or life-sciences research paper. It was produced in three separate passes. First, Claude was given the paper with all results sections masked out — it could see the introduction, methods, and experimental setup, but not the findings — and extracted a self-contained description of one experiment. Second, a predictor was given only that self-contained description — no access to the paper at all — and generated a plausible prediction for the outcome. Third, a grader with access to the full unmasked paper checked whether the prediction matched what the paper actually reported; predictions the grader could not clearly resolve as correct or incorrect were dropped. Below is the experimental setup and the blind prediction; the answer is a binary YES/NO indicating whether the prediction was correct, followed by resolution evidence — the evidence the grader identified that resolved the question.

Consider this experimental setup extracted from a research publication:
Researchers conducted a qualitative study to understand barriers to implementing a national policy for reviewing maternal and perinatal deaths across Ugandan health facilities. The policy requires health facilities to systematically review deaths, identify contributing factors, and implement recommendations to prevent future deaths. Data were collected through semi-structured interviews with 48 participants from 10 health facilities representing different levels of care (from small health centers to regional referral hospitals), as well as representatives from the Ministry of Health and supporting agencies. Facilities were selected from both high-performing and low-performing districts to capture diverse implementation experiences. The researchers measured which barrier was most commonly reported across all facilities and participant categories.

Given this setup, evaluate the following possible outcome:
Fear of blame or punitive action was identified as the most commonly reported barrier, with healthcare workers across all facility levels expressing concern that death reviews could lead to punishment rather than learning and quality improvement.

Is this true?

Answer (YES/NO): NO